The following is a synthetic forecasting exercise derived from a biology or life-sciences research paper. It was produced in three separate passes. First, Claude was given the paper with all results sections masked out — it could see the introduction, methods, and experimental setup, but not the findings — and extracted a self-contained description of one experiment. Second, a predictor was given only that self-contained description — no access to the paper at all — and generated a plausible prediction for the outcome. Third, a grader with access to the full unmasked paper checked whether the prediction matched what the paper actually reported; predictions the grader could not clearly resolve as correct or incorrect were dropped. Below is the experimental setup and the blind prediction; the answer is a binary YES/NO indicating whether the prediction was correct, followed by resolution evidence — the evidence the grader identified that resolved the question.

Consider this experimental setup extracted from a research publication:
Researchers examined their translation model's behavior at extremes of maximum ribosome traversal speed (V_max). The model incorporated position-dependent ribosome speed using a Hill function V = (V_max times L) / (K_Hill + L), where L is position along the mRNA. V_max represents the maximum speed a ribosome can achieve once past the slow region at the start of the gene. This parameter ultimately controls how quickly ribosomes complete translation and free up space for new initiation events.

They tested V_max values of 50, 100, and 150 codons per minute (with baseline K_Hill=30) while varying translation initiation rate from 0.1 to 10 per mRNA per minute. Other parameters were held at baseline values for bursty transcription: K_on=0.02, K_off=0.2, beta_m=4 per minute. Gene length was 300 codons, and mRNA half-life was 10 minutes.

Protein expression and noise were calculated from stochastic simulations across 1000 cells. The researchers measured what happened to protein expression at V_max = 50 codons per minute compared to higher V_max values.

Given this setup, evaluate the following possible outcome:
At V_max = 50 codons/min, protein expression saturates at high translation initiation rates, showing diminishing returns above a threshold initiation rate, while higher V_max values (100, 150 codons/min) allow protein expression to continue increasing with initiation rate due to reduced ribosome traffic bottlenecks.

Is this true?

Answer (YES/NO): NO